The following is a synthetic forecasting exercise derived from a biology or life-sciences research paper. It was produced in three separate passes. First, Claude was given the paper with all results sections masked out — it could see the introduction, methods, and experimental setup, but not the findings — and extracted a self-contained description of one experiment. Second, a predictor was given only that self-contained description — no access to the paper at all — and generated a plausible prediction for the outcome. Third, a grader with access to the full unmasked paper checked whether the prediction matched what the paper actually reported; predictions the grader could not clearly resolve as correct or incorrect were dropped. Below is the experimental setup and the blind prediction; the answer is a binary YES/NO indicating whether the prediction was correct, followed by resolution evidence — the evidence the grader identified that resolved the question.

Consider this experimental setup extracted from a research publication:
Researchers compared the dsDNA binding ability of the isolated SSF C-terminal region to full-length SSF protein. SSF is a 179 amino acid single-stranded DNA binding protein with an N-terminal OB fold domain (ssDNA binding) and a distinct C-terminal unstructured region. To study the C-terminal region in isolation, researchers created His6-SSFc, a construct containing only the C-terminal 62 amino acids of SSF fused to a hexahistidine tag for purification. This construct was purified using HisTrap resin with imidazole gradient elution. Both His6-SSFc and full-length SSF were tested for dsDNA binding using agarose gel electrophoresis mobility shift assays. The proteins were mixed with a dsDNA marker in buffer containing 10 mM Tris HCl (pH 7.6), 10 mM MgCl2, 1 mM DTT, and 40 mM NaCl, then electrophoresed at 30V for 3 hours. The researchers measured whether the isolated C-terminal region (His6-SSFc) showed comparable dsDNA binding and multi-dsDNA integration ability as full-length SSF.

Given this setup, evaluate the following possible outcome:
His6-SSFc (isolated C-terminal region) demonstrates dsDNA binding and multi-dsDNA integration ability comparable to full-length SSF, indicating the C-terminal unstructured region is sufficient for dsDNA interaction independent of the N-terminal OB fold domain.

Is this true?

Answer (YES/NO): NO